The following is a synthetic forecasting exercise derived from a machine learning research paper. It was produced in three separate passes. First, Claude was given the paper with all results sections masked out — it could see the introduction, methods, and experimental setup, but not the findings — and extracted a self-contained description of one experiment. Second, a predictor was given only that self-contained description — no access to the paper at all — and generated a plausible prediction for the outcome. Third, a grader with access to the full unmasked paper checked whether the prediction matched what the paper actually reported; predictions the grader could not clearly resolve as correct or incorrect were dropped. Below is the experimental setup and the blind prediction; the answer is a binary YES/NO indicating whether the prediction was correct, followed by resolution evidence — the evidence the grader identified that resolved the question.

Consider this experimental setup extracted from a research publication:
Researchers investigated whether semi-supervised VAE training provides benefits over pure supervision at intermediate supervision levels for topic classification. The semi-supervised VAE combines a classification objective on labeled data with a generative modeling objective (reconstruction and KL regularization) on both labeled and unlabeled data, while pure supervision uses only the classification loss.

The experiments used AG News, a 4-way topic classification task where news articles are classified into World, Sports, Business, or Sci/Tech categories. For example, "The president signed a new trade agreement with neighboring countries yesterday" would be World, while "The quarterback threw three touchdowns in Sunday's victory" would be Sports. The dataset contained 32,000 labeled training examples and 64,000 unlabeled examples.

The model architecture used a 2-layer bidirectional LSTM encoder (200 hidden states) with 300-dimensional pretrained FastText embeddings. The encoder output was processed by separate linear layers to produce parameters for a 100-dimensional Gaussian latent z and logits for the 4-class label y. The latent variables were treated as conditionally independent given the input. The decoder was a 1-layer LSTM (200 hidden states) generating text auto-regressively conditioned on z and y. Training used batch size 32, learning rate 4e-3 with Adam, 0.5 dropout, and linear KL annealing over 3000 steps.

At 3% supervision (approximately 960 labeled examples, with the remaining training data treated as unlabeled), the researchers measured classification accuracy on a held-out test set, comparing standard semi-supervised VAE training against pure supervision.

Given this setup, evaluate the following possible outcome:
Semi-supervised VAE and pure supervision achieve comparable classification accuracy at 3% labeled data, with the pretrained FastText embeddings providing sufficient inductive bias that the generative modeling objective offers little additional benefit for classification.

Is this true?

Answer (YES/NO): YES